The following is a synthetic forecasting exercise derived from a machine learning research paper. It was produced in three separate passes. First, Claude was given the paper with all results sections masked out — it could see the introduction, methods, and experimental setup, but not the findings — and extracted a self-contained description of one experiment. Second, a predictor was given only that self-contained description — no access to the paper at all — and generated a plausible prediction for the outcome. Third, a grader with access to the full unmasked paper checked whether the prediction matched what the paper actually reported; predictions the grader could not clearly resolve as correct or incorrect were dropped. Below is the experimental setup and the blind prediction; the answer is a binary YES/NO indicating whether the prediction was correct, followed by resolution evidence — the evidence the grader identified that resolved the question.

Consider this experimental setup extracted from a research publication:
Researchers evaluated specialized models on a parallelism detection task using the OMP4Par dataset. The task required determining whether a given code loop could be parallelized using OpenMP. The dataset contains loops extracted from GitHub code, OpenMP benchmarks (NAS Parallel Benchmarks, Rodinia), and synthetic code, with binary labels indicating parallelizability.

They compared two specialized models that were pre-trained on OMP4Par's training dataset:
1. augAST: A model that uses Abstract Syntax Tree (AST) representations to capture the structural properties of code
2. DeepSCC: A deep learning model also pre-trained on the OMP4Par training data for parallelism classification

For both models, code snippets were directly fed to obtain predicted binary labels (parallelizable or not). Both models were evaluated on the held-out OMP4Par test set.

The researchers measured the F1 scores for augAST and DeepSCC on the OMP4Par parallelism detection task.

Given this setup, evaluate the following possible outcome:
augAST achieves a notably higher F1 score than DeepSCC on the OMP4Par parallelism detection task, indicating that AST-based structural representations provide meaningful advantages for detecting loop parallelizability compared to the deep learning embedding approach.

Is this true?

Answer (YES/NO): YES